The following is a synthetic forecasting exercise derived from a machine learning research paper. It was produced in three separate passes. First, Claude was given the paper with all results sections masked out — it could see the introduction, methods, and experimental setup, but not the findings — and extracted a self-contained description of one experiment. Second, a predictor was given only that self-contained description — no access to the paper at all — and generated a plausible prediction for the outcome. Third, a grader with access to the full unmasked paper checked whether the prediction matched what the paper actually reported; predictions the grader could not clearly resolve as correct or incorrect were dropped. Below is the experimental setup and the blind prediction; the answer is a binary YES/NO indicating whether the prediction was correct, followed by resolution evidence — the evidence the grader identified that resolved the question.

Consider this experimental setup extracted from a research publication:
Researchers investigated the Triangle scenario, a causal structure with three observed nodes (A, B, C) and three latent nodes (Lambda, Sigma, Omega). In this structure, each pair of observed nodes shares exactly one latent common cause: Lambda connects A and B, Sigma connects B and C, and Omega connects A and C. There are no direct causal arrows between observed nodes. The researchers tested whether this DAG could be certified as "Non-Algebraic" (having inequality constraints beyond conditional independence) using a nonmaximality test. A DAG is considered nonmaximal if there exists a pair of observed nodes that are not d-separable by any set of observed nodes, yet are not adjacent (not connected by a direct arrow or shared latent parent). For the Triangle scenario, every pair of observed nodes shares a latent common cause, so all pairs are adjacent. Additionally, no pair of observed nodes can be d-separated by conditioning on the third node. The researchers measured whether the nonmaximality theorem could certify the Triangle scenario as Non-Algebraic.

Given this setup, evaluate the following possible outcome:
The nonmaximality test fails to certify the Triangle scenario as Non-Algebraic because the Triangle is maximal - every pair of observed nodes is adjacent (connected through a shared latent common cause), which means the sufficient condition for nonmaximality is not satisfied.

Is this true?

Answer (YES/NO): YES